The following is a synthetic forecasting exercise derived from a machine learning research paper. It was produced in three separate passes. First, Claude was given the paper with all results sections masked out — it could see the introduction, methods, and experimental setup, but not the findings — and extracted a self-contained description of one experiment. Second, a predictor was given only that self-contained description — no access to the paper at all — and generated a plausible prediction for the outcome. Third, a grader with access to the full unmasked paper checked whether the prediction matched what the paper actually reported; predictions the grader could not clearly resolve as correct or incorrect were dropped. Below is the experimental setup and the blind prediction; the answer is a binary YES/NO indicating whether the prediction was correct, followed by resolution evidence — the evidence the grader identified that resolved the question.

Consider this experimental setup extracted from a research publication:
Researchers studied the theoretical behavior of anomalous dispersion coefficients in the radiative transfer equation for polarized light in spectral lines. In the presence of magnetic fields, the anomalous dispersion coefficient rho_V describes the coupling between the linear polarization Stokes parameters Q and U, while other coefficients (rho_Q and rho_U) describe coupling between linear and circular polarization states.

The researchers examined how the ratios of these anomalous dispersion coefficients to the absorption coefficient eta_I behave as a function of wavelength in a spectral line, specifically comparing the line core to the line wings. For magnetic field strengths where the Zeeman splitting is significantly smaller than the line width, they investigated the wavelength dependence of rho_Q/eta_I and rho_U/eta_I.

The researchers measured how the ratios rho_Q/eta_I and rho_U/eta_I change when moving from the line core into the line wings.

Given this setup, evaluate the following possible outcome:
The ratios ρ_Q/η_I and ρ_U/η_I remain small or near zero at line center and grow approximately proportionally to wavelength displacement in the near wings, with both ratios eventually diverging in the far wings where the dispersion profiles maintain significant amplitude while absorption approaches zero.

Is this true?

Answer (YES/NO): NO